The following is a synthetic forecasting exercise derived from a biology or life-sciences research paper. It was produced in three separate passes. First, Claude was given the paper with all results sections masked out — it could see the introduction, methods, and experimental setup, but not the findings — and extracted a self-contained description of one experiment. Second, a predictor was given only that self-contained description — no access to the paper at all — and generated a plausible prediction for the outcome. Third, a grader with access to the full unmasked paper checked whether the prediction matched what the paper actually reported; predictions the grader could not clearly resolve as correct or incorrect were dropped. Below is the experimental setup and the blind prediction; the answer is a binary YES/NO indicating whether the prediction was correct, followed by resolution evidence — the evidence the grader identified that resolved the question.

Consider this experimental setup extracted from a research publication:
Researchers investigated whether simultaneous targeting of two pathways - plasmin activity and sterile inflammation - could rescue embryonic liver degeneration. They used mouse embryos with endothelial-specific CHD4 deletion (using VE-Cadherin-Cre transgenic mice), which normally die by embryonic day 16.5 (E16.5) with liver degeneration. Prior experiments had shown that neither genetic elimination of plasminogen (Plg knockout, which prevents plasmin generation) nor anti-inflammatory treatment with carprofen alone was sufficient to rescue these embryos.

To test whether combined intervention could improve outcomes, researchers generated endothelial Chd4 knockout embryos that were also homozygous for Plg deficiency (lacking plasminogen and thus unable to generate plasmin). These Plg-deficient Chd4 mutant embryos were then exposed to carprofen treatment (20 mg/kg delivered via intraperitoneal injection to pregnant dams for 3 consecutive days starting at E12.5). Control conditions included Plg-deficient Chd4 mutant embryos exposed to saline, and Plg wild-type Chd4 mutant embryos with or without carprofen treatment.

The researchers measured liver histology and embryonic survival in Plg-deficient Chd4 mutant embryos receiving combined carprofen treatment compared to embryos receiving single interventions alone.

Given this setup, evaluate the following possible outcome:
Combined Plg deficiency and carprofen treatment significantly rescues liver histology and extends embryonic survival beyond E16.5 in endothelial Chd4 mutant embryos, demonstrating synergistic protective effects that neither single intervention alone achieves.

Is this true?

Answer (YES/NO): YES